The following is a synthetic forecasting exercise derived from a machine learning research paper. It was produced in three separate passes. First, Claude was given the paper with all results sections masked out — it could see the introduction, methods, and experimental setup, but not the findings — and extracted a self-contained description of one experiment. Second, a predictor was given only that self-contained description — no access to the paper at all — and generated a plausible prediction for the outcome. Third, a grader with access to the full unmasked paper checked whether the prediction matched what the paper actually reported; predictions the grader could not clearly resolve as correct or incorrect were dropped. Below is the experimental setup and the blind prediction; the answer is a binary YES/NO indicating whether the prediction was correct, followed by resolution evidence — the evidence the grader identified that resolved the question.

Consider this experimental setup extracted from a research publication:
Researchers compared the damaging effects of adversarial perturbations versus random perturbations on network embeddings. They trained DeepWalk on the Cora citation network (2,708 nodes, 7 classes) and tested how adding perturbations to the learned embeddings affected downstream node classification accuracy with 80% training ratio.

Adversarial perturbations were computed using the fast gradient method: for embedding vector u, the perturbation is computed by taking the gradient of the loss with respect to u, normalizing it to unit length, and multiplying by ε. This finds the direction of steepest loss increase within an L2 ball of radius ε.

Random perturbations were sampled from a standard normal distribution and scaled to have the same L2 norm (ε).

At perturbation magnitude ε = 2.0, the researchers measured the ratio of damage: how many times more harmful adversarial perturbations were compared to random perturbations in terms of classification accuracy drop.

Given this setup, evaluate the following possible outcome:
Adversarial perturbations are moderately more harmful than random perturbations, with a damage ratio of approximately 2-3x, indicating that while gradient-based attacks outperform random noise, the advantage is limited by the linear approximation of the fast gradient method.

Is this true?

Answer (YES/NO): NO